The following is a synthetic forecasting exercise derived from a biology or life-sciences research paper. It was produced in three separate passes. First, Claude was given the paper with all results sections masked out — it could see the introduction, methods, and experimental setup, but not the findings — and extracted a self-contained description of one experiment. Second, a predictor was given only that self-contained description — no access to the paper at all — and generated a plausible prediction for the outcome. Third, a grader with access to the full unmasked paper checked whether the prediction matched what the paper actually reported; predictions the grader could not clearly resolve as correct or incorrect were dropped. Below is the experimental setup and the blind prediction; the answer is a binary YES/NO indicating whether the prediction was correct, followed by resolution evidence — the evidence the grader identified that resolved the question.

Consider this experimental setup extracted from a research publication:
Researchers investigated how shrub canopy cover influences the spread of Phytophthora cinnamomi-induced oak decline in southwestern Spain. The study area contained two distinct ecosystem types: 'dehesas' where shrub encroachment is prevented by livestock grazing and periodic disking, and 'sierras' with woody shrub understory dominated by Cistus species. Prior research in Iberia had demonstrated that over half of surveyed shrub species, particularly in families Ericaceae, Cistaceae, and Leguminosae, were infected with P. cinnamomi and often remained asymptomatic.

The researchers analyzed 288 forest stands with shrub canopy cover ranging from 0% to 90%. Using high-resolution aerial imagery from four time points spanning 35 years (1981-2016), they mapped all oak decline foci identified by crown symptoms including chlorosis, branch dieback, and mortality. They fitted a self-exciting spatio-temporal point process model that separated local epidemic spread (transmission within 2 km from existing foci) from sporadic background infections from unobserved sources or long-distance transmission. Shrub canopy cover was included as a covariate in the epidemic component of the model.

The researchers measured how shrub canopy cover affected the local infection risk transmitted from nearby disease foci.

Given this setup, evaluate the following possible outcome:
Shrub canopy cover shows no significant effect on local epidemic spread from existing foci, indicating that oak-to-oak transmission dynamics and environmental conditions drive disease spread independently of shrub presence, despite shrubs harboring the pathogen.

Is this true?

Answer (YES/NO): YES